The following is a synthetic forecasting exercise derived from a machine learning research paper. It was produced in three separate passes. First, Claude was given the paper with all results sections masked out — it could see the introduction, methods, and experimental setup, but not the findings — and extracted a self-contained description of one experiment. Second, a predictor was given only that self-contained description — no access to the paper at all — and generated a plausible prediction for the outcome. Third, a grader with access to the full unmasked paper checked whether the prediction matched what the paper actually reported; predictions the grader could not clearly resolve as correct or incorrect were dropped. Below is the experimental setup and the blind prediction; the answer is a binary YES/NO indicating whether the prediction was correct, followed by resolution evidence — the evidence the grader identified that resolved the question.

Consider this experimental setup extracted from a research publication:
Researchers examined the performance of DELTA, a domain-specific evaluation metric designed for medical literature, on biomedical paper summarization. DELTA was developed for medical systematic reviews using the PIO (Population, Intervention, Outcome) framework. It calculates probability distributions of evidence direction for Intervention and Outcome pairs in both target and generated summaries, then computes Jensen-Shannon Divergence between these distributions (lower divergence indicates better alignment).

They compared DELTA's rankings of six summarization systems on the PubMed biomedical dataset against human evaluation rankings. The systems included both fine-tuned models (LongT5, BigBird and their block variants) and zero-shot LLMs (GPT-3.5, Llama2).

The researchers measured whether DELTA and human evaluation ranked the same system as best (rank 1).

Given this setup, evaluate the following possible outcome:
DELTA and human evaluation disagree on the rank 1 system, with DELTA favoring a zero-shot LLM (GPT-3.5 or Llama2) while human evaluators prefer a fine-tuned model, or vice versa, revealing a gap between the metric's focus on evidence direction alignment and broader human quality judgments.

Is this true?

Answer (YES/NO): NO